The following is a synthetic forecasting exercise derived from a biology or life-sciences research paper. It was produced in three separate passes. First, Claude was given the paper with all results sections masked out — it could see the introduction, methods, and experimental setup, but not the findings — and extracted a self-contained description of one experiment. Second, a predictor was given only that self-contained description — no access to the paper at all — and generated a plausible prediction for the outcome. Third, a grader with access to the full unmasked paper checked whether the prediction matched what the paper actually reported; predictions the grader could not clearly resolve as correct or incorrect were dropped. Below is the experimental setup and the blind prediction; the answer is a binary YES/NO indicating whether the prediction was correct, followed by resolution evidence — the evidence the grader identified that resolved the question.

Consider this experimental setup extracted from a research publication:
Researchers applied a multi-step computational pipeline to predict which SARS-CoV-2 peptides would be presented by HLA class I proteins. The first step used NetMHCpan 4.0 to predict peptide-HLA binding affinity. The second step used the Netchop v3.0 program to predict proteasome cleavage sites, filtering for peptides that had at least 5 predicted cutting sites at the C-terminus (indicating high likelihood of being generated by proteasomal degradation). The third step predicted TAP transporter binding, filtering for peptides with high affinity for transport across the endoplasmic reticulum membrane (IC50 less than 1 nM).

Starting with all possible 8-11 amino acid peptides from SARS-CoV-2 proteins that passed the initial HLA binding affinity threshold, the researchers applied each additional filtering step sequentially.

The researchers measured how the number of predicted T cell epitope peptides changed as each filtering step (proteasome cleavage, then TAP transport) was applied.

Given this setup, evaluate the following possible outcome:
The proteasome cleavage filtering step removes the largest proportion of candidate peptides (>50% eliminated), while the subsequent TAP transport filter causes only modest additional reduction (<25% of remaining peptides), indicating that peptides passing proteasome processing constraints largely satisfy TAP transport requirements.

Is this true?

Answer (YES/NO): NO